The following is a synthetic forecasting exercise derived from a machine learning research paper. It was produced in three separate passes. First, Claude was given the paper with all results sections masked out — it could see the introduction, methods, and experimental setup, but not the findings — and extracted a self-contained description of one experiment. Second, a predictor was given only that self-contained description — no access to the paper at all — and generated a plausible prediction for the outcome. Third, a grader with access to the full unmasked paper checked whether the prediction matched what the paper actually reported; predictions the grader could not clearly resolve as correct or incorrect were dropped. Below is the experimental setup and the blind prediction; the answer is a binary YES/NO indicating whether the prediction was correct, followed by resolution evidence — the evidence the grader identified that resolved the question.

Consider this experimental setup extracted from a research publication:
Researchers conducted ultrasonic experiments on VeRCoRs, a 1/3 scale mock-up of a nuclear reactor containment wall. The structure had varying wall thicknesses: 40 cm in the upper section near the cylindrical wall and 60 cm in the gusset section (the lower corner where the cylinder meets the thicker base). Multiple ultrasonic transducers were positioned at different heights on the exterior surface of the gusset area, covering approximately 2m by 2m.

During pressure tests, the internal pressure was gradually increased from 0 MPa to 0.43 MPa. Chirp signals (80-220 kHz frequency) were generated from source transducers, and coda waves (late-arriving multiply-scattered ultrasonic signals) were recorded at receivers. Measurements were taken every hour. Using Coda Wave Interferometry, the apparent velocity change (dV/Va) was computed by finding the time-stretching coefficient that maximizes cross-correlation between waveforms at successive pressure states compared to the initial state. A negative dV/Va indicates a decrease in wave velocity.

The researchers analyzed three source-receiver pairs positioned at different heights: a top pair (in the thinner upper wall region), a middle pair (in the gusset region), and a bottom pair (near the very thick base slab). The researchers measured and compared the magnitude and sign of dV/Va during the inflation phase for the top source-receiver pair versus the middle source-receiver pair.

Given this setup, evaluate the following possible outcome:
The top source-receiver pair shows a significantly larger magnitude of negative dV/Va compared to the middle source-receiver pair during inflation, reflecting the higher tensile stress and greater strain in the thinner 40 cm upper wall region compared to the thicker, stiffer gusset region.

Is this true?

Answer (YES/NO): NO